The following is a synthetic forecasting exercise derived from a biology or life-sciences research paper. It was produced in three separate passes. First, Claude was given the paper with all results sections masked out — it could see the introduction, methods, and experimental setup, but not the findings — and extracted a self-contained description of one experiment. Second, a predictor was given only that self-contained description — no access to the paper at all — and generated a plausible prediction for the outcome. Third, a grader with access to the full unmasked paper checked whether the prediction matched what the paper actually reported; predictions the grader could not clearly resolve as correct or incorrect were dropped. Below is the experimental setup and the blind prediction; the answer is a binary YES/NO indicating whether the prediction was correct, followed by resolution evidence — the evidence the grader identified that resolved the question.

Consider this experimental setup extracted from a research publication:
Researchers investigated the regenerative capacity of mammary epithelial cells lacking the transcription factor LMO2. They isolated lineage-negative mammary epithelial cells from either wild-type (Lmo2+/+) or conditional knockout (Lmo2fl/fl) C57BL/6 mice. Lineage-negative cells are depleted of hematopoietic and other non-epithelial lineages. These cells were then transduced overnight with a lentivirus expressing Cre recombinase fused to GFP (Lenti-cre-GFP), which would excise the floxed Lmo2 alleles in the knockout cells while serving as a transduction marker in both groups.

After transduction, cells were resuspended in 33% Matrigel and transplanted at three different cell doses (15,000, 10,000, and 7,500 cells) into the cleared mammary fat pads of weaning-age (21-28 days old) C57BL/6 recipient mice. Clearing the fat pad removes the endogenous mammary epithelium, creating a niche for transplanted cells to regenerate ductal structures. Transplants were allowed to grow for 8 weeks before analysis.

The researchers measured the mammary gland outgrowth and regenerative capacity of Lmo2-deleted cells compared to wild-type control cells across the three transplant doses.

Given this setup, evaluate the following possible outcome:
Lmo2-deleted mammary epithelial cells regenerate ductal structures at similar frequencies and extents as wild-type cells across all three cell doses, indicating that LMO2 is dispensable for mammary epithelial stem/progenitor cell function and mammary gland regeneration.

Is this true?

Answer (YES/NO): NO